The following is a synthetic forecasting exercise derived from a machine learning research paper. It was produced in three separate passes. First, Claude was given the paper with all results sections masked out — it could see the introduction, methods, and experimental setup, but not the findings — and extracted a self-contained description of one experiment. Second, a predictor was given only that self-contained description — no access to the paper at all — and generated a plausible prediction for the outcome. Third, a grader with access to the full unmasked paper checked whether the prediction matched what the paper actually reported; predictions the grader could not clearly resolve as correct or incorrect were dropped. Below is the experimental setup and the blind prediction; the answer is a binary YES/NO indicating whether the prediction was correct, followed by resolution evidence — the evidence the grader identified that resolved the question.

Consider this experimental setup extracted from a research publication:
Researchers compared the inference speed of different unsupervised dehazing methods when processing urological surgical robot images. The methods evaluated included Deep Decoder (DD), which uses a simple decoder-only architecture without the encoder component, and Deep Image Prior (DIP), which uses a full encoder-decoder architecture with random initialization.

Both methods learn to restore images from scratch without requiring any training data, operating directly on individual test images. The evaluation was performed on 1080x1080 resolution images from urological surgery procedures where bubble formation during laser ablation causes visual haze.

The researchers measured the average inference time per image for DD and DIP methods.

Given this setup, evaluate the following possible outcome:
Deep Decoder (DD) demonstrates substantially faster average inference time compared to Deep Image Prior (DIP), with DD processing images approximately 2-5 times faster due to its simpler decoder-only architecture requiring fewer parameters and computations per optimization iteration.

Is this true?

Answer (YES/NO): YES